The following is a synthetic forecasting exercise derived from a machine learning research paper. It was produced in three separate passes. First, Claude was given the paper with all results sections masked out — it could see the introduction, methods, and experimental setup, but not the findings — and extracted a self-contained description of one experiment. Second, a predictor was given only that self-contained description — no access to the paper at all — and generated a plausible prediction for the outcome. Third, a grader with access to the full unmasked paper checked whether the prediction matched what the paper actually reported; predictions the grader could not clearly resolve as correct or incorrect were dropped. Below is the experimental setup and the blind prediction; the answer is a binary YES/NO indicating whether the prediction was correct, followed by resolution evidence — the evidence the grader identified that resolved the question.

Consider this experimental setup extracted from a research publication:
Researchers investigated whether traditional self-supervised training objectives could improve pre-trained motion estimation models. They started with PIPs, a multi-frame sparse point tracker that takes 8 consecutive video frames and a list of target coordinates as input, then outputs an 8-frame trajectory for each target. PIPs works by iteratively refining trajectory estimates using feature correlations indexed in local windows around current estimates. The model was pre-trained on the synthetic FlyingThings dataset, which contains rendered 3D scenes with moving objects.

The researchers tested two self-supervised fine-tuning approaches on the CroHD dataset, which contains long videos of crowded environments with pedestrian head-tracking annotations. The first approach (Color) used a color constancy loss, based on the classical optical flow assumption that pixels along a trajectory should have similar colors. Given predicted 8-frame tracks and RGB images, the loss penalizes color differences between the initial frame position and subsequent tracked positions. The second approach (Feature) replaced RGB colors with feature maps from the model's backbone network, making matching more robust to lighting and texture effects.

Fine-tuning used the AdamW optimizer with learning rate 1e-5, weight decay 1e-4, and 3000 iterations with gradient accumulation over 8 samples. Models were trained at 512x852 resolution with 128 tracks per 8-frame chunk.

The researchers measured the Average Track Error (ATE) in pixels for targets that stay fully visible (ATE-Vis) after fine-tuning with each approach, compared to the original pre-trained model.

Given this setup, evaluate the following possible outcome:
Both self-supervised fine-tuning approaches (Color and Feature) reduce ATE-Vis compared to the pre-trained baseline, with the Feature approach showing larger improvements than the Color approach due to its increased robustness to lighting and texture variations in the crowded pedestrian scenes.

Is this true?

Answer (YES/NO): NO